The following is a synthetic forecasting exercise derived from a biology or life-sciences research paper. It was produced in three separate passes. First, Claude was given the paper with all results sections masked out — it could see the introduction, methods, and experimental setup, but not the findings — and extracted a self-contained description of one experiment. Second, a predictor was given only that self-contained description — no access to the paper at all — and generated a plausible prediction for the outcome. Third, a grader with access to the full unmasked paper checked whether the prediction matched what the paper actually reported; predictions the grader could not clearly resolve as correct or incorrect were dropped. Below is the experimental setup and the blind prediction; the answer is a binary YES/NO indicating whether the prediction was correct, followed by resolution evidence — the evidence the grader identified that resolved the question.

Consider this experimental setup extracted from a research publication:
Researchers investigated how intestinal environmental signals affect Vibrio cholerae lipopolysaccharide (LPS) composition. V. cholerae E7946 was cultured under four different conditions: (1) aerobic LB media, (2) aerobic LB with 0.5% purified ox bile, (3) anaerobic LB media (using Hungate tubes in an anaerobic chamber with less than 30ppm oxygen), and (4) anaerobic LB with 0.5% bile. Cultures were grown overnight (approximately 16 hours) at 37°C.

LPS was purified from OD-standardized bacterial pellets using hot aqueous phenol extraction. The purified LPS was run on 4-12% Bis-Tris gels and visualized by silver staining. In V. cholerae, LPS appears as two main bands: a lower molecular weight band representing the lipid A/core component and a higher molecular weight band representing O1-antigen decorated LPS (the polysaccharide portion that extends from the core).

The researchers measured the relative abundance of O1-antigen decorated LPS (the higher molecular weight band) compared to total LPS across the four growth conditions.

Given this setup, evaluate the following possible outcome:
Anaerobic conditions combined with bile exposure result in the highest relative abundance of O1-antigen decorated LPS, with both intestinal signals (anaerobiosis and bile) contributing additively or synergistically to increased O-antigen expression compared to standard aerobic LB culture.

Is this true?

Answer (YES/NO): NO